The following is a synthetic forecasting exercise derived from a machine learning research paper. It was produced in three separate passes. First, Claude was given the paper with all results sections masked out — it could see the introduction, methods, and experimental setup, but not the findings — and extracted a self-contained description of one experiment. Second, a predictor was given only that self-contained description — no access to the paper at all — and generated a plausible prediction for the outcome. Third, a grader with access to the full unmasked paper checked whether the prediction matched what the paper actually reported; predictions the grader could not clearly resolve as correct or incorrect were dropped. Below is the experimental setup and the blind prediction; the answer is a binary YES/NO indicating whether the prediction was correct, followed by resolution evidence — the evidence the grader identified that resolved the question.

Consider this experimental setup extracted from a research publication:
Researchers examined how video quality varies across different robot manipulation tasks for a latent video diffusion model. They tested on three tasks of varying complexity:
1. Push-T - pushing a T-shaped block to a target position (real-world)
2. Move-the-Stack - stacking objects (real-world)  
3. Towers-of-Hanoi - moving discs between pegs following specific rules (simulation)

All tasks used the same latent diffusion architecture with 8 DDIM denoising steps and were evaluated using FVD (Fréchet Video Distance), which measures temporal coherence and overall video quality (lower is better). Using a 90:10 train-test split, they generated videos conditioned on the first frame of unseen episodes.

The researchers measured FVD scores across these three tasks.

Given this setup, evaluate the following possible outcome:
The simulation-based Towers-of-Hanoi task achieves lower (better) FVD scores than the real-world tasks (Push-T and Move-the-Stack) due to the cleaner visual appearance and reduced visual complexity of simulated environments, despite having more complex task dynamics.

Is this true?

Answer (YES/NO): YES